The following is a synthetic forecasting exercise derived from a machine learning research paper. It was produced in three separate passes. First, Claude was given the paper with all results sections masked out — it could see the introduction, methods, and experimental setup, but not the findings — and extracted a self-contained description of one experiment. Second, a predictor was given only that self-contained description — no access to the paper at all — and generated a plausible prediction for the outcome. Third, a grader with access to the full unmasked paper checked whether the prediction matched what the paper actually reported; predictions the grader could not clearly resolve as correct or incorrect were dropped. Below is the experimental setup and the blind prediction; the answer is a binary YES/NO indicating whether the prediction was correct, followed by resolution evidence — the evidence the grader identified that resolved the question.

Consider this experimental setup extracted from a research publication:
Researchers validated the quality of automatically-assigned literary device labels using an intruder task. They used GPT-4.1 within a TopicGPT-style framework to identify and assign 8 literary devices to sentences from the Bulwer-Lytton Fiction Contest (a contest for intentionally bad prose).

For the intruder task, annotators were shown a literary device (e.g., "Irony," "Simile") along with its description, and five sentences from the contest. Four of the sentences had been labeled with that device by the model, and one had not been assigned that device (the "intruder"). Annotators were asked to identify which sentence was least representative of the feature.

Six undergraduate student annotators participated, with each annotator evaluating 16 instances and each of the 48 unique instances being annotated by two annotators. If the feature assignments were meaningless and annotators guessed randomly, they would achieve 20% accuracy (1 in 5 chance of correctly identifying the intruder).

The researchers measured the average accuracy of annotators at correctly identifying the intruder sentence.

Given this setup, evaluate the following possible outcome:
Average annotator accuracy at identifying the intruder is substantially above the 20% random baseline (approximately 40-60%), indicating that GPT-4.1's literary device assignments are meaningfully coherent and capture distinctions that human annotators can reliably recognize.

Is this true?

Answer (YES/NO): YES